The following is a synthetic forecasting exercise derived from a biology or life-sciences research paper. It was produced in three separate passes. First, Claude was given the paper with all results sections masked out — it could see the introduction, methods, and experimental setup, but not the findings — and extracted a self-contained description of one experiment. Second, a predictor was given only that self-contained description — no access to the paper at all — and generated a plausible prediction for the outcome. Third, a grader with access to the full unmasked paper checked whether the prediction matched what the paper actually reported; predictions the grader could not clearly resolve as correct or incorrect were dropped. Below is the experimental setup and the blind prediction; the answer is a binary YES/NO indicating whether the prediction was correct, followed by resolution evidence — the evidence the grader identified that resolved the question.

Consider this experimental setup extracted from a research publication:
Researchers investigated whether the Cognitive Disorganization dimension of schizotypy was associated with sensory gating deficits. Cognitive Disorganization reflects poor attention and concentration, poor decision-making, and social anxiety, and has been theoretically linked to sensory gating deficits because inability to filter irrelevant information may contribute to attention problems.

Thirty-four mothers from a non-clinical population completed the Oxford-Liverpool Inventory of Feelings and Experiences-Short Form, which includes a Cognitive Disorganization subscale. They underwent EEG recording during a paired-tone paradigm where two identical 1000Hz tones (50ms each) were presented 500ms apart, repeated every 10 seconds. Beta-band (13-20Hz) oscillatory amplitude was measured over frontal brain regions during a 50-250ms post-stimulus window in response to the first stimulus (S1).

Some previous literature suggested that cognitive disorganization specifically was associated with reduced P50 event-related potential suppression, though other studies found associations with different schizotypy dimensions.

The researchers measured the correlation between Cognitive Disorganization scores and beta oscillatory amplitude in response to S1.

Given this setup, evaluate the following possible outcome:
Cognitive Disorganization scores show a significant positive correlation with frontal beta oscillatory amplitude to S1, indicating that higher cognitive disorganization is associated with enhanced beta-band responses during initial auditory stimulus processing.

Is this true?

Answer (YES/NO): NO